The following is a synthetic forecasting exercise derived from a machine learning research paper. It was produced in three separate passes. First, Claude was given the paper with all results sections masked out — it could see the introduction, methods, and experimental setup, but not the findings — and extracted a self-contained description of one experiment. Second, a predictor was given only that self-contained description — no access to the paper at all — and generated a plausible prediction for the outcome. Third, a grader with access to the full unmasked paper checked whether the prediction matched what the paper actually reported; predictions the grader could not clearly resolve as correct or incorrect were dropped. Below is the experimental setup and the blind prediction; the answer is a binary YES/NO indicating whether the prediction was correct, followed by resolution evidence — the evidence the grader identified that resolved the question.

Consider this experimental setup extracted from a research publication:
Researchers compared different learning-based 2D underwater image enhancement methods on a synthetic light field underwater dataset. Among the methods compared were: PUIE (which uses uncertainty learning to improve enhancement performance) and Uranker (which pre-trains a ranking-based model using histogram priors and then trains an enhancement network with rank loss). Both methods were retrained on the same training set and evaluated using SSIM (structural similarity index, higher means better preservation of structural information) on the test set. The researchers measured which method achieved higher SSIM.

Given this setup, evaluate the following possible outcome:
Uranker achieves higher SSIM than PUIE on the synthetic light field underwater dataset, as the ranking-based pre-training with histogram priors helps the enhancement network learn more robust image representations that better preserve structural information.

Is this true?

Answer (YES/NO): YES